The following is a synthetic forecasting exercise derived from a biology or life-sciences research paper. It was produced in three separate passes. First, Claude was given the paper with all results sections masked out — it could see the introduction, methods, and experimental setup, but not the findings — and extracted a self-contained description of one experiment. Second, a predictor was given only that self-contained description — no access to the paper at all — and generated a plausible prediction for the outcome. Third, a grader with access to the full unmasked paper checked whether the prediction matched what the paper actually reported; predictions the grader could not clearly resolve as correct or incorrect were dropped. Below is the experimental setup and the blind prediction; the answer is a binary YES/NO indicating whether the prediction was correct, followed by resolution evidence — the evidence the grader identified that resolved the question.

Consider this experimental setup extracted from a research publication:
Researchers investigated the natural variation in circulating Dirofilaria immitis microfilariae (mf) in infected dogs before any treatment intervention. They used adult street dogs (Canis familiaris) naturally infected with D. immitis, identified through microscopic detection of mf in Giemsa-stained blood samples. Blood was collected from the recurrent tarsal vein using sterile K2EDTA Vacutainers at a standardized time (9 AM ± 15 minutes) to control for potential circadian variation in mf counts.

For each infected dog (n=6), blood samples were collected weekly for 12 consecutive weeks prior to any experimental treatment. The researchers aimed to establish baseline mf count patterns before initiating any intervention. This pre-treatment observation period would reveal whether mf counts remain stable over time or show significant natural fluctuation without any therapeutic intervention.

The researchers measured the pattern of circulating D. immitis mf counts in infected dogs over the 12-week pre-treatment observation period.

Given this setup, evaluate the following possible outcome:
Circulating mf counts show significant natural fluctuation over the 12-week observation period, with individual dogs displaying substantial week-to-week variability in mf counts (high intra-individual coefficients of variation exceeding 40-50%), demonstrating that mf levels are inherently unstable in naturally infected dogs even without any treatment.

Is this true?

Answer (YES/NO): NO